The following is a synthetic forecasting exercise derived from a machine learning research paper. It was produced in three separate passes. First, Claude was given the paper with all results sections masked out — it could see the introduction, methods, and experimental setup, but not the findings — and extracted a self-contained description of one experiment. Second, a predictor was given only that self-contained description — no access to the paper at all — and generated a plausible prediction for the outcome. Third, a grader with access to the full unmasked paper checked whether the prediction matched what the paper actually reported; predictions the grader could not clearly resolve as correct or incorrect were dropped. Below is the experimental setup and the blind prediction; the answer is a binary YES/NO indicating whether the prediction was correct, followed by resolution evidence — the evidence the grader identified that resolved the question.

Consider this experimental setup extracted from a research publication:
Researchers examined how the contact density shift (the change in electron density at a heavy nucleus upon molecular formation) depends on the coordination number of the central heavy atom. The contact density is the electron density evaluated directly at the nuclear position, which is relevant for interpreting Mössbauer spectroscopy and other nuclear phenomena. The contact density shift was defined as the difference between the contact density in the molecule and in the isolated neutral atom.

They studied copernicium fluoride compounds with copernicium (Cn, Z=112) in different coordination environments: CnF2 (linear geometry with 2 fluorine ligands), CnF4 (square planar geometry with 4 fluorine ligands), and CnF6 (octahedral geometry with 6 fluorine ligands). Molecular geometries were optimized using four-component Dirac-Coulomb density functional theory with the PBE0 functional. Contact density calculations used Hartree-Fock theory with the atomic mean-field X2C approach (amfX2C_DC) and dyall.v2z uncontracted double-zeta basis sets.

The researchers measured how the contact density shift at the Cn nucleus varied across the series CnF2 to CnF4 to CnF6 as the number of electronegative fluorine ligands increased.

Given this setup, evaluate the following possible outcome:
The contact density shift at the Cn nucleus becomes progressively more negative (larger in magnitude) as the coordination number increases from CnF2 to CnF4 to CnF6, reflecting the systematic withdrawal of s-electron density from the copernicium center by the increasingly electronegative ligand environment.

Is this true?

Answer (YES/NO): NO